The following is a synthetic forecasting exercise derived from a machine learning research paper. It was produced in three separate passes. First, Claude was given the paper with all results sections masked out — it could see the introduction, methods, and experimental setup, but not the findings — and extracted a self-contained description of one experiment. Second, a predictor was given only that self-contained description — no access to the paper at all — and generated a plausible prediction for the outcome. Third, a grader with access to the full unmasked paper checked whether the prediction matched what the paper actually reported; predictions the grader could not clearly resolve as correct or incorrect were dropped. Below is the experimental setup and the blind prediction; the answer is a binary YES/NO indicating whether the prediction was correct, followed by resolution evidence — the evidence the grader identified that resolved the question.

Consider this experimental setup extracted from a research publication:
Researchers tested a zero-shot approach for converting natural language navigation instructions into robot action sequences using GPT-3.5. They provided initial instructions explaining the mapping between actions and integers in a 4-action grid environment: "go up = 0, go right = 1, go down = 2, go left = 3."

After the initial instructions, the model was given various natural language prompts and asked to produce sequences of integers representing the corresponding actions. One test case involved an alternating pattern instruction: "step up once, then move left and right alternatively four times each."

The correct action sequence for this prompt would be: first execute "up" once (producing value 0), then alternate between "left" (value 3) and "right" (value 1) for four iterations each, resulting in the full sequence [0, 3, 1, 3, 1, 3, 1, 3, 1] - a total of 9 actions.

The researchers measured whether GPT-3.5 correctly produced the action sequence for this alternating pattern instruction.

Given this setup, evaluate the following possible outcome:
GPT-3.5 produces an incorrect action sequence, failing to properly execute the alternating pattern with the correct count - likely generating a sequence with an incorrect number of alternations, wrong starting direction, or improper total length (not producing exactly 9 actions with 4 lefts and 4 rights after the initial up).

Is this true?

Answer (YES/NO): NO